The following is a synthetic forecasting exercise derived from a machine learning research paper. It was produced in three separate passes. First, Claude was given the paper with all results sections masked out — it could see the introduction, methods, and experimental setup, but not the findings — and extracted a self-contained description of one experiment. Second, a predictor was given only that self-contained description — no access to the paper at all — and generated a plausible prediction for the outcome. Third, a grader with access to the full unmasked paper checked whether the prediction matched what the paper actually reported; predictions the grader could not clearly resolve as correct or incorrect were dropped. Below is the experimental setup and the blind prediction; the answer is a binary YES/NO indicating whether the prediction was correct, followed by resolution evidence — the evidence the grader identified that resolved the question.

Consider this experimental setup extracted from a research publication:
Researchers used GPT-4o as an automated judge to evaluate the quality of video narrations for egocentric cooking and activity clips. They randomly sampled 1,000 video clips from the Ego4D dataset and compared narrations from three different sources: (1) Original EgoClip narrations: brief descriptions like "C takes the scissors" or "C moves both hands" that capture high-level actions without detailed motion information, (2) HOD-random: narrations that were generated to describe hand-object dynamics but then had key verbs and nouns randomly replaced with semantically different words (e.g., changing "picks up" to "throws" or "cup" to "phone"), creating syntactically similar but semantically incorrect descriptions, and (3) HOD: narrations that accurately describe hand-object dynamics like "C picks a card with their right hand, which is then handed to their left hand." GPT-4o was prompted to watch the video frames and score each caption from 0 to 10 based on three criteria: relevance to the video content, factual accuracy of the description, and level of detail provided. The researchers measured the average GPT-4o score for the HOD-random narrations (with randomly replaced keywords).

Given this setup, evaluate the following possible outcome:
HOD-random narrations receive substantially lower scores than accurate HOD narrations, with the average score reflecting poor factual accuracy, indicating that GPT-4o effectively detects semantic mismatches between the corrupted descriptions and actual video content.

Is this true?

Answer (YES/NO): YES